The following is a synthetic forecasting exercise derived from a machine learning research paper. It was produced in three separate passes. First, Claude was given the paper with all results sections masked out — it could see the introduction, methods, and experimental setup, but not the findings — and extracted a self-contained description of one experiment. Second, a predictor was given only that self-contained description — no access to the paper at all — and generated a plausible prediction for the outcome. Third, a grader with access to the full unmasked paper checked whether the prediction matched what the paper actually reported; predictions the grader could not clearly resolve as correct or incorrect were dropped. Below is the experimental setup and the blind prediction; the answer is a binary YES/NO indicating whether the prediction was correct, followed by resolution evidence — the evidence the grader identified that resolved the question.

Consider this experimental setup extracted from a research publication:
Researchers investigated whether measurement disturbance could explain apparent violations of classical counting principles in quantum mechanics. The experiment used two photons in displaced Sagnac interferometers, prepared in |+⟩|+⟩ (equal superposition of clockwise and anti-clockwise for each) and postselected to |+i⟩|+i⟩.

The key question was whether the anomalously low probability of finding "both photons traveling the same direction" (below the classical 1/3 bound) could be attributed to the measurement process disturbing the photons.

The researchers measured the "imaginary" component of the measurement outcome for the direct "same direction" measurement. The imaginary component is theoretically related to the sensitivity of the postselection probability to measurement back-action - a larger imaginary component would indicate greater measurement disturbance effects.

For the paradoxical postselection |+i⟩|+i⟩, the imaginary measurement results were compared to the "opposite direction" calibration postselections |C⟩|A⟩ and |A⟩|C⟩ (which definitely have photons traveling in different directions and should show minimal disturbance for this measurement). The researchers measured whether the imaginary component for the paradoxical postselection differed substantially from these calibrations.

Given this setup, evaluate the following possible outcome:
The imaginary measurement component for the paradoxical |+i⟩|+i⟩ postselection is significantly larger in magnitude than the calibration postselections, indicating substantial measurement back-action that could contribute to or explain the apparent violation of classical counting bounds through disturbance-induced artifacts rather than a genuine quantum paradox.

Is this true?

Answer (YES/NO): NO